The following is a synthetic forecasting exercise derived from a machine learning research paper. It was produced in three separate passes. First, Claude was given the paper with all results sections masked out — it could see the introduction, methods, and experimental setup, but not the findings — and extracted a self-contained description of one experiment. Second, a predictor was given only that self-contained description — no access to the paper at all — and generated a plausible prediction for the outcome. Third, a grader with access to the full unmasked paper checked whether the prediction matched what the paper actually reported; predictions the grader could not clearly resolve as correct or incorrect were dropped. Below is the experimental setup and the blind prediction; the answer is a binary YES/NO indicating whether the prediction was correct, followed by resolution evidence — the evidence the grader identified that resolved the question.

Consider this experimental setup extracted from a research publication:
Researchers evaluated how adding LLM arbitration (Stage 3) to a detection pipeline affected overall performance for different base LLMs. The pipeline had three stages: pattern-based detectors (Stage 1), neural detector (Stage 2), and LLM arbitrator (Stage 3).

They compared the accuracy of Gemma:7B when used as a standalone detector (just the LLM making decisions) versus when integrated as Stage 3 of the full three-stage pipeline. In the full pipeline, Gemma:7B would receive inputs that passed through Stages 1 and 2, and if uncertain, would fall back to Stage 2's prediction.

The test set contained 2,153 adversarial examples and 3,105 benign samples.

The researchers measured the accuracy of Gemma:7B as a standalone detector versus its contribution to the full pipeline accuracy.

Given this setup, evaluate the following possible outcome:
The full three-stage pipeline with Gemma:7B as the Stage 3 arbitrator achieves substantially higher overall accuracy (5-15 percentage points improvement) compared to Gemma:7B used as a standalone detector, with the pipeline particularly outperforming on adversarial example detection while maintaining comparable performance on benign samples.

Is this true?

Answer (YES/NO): NO